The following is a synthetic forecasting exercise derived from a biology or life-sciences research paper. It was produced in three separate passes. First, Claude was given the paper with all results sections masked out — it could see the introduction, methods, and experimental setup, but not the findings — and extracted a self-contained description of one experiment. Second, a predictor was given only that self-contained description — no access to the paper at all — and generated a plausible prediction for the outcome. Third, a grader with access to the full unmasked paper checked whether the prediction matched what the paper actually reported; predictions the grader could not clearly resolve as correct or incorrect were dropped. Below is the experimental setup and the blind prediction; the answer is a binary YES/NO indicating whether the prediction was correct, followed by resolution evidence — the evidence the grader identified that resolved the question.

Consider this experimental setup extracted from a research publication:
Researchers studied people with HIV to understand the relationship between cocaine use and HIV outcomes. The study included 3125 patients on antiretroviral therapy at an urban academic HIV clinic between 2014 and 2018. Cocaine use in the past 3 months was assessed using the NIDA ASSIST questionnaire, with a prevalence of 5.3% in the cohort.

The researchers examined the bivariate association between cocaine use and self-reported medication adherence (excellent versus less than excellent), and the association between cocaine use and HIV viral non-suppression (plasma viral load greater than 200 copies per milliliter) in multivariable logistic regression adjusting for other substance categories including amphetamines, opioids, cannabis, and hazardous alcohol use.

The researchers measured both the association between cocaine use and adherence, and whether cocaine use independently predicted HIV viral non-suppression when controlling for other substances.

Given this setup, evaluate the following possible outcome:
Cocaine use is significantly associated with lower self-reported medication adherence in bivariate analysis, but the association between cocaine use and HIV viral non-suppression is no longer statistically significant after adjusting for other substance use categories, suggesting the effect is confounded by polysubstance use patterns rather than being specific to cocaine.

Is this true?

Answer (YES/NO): NO